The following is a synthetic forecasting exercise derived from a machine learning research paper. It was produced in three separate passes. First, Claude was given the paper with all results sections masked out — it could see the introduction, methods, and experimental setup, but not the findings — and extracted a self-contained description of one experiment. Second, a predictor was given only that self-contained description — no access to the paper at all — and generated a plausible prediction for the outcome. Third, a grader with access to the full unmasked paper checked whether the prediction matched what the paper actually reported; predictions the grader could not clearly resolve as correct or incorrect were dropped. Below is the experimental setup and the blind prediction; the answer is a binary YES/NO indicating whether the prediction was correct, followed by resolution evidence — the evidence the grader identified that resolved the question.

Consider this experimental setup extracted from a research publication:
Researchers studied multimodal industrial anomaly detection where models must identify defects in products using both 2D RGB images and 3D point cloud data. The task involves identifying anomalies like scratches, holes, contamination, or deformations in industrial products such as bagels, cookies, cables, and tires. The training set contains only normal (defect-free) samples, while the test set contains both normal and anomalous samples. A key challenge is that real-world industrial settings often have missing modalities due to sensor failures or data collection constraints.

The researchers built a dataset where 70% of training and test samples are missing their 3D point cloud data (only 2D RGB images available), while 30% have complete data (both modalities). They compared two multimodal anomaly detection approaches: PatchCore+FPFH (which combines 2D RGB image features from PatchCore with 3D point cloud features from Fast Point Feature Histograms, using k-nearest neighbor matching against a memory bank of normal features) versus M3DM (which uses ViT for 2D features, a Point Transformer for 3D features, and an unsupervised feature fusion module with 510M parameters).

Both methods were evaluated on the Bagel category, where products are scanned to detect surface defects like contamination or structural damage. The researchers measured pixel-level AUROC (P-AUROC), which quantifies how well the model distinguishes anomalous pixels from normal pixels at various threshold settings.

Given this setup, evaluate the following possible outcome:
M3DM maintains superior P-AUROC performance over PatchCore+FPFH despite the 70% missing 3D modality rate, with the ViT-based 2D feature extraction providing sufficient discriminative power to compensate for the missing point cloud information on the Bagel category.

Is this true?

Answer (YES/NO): YES